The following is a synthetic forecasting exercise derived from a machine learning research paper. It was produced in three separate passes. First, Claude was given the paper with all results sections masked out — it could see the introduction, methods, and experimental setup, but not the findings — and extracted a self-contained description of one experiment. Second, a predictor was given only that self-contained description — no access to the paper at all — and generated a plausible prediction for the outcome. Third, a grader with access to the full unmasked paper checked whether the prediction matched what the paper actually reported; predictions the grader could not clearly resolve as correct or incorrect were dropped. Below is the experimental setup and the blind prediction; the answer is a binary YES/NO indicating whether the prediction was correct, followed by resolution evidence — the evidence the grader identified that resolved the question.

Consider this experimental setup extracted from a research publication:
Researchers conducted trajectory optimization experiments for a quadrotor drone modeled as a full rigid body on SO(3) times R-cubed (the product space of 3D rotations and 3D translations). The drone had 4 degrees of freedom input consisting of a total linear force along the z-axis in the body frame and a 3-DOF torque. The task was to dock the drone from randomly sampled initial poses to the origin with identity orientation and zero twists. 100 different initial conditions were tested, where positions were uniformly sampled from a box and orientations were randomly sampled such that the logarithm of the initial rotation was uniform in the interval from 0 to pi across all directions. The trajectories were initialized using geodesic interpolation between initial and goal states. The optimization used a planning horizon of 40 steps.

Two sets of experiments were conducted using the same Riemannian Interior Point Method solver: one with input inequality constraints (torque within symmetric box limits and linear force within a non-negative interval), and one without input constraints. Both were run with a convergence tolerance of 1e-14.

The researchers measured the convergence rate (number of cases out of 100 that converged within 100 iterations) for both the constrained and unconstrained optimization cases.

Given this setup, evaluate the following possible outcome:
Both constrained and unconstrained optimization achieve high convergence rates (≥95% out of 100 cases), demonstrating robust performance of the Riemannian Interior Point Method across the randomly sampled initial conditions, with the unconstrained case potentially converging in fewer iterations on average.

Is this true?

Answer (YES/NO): NO